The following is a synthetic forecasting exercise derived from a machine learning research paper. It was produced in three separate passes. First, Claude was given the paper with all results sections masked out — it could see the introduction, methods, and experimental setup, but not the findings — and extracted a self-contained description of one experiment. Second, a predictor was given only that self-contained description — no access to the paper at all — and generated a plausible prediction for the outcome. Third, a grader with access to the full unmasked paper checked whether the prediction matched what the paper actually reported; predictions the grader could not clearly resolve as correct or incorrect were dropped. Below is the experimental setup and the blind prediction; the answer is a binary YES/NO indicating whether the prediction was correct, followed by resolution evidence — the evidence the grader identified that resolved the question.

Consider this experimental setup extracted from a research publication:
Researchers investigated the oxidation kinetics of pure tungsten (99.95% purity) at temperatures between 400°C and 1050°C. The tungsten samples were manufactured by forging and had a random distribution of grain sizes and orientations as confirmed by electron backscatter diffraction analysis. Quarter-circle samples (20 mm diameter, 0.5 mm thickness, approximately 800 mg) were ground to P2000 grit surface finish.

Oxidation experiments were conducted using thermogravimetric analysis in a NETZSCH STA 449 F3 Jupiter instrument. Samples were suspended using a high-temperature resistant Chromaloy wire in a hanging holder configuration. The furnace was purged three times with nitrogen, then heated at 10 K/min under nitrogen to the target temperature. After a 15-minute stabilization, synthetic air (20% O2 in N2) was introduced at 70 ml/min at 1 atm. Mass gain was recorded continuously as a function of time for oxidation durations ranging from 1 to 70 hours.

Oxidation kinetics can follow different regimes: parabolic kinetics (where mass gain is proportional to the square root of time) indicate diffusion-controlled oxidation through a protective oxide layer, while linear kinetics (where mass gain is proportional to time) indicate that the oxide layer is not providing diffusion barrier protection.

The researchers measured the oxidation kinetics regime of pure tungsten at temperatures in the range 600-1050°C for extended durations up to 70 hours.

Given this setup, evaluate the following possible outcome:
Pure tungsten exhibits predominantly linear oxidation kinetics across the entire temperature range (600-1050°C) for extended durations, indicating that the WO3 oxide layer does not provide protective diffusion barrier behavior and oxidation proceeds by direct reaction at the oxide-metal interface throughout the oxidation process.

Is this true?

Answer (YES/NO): NO